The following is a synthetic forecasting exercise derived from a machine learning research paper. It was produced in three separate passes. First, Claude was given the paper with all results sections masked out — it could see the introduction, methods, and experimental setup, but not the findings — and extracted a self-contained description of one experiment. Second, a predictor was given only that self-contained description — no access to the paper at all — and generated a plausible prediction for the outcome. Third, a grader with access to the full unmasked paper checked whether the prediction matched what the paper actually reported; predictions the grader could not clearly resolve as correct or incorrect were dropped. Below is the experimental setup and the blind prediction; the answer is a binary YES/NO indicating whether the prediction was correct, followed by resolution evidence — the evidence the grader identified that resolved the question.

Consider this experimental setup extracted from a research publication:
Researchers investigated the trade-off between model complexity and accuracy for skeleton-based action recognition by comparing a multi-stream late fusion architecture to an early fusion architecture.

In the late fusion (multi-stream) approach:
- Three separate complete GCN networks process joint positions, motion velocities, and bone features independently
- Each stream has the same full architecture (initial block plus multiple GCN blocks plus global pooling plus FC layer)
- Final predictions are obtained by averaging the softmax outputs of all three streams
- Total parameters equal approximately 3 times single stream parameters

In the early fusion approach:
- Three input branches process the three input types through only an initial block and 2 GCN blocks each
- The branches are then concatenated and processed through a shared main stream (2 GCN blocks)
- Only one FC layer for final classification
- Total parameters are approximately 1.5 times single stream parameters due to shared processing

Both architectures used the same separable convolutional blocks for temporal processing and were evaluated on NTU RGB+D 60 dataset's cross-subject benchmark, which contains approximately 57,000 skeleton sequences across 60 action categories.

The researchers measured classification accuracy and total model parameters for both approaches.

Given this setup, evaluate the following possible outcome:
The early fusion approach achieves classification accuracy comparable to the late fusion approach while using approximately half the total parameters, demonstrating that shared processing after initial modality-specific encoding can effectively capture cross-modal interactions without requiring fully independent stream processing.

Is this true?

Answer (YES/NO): YES